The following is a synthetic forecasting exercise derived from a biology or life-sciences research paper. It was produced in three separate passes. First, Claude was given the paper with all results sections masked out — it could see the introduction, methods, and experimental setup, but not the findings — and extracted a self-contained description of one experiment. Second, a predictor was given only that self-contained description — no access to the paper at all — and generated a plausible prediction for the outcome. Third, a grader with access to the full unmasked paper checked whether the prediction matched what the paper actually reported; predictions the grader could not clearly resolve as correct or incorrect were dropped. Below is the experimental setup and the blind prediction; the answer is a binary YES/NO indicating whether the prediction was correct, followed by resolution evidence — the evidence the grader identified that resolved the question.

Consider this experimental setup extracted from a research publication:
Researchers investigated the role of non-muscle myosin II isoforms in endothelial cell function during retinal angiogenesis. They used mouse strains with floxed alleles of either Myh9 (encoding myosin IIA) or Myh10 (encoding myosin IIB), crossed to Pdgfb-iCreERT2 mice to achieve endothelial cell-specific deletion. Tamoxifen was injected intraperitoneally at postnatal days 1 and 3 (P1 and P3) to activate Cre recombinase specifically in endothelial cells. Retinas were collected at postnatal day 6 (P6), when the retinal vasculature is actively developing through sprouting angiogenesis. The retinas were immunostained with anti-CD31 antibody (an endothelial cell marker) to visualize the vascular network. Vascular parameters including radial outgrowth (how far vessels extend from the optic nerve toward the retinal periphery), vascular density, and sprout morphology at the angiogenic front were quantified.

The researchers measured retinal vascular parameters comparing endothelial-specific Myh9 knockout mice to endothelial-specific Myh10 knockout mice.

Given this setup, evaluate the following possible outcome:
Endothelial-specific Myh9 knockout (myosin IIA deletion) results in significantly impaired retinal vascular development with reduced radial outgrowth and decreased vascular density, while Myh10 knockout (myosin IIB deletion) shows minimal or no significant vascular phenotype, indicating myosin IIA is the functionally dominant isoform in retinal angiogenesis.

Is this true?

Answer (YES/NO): NO